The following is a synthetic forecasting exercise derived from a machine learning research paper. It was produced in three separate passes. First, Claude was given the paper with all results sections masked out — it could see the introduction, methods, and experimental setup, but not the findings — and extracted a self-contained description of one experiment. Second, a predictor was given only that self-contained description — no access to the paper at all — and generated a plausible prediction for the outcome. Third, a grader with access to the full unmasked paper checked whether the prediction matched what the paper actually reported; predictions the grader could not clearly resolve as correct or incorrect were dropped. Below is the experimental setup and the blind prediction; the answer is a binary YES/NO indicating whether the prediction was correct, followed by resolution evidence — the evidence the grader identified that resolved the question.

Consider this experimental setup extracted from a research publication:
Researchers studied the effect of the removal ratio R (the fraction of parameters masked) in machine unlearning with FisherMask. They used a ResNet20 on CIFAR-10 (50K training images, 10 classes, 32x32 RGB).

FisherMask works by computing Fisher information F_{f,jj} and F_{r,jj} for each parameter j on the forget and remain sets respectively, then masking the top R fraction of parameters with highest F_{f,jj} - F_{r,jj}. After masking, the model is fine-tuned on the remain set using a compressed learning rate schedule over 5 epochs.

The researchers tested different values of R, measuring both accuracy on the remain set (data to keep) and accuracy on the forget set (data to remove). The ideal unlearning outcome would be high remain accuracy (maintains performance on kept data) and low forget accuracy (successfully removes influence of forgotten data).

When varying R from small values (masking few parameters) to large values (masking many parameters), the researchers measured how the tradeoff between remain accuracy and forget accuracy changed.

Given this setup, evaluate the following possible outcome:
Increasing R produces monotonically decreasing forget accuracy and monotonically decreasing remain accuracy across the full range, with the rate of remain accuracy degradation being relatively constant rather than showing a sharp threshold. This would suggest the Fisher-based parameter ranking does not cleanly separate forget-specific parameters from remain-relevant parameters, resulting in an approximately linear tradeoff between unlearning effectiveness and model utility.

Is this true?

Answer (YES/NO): NO